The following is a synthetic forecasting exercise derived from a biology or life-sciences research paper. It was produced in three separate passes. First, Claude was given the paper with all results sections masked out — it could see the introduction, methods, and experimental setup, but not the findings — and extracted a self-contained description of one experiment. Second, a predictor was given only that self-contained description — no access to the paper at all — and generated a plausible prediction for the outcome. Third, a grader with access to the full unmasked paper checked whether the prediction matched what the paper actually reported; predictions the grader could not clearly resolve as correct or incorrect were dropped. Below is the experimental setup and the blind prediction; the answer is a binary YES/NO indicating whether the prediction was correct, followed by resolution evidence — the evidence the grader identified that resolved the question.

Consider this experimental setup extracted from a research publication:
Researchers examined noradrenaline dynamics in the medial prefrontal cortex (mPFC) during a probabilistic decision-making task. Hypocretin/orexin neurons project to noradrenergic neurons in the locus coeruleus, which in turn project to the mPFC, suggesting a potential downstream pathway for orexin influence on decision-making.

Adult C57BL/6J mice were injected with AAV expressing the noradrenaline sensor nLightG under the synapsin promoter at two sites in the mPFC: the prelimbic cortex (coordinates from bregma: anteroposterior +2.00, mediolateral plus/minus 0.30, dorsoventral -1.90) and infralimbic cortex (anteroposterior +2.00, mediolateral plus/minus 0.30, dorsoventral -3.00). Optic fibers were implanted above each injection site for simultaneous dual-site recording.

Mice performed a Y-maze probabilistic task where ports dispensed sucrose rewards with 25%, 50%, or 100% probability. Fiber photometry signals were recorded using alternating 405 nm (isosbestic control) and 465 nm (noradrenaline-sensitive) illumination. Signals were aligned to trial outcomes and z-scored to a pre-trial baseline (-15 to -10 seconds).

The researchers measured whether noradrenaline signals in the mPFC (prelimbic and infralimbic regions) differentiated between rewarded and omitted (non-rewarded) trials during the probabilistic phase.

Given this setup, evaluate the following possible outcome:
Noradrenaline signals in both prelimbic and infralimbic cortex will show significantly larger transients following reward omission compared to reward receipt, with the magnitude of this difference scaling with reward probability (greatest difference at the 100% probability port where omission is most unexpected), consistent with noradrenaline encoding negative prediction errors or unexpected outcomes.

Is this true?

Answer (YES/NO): NO